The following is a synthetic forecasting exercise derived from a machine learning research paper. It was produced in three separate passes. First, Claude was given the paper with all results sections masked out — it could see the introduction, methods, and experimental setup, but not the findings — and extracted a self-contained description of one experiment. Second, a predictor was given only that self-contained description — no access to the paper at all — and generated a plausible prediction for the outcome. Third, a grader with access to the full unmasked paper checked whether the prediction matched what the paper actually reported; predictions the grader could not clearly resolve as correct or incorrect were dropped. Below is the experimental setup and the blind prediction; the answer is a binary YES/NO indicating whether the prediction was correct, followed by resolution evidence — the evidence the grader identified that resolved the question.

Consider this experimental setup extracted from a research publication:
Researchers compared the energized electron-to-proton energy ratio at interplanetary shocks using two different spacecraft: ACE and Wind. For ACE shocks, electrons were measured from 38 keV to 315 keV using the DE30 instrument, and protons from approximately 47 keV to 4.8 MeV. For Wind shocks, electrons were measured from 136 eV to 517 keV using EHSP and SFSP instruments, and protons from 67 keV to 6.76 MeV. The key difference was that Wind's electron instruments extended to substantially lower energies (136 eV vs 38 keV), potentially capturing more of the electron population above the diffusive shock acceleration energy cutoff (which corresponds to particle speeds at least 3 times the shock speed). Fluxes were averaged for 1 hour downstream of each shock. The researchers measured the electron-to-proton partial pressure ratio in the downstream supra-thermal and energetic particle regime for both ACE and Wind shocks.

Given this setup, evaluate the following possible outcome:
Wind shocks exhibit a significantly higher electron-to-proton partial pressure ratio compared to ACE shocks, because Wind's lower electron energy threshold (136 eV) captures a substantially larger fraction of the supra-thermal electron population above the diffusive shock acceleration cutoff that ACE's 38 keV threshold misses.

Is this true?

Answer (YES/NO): YES